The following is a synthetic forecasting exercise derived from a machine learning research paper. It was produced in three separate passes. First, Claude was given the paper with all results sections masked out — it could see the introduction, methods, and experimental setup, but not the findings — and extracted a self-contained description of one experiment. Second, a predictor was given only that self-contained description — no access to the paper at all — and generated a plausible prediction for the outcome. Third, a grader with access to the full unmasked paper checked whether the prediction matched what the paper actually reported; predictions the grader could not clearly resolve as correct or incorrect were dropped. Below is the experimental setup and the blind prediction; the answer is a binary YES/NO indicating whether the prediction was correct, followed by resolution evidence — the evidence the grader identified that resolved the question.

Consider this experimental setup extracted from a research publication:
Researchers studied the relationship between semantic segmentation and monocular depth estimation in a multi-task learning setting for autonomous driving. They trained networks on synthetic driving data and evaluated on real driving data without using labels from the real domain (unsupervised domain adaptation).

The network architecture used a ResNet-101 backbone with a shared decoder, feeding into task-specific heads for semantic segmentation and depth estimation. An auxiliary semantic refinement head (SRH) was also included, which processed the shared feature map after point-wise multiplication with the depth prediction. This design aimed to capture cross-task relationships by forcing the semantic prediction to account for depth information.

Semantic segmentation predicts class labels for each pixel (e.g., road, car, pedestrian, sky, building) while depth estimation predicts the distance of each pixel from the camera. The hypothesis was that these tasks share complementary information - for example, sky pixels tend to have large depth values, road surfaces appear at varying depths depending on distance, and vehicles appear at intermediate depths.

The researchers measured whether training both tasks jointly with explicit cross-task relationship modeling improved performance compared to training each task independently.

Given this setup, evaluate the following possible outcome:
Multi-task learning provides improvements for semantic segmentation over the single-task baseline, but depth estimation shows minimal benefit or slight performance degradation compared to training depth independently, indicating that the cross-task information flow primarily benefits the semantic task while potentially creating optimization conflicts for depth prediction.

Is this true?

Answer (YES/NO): NO